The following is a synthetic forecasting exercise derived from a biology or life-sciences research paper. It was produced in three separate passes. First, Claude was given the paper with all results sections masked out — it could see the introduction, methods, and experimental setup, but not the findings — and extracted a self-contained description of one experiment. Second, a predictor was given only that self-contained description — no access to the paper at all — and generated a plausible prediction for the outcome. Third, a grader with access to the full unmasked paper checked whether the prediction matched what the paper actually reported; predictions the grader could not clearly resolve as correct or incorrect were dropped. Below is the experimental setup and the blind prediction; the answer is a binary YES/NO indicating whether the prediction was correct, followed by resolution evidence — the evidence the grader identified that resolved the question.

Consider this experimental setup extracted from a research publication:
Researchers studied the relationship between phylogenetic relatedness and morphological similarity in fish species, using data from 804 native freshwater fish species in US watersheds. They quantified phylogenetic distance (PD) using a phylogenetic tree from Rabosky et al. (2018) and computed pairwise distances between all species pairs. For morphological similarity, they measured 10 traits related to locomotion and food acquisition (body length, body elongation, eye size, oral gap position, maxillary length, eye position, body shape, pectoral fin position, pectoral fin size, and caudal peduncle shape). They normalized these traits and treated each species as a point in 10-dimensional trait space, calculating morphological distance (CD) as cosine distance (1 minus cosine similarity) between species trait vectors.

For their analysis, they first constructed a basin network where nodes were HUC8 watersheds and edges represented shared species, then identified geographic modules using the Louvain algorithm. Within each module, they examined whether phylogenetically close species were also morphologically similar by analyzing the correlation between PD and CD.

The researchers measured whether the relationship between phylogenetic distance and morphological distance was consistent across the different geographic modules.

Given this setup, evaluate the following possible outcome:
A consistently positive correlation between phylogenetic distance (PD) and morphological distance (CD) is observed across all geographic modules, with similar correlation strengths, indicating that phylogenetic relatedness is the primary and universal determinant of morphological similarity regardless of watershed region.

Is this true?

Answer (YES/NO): NO